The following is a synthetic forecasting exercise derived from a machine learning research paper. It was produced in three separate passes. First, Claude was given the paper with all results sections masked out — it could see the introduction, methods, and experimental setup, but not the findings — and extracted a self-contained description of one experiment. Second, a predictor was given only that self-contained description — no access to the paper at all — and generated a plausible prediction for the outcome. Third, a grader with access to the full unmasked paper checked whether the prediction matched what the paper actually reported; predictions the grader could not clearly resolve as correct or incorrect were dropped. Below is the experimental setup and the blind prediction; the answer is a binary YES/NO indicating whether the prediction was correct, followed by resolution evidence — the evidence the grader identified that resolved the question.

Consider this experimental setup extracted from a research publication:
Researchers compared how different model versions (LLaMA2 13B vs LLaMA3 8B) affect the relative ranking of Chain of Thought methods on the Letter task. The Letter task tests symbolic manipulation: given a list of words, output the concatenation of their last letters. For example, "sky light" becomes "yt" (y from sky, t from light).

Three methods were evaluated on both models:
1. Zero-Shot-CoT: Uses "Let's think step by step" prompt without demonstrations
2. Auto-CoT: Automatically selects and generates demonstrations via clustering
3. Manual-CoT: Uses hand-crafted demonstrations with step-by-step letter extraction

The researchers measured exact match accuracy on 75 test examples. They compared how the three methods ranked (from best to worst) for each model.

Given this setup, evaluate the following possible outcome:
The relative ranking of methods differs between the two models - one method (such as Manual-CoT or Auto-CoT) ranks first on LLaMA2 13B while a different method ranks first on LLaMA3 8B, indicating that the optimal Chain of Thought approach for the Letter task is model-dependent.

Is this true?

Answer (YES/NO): YES